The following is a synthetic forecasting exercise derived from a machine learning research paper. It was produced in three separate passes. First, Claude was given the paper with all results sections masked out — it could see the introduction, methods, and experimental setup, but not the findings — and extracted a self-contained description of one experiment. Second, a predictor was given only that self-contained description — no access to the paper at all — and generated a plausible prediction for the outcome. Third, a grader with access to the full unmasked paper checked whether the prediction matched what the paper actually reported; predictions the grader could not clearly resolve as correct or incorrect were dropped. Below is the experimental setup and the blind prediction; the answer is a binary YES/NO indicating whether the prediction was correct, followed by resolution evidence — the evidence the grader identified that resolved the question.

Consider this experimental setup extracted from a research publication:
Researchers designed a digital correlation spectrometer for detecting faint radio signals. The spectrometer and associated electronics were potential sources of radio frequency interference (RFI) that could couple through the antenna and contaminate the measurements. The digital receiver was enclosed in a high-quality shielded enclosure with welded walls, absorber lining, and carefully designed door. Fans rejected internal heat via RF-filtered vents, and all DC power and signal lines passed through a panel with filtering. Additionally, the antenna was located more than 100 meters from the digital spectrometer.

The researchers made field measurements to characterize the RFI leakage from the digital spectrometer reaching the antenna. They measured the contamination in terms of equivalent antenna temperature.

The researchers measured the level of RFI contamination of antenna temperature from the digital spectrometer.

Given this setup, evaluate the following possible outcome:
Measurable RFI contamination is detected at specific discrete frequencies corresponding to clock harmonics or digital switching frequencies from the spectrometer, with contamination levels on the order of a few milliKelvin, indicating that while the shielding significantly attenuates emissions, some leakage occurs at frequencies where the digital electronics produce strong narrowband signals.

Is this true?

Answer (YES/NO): NO